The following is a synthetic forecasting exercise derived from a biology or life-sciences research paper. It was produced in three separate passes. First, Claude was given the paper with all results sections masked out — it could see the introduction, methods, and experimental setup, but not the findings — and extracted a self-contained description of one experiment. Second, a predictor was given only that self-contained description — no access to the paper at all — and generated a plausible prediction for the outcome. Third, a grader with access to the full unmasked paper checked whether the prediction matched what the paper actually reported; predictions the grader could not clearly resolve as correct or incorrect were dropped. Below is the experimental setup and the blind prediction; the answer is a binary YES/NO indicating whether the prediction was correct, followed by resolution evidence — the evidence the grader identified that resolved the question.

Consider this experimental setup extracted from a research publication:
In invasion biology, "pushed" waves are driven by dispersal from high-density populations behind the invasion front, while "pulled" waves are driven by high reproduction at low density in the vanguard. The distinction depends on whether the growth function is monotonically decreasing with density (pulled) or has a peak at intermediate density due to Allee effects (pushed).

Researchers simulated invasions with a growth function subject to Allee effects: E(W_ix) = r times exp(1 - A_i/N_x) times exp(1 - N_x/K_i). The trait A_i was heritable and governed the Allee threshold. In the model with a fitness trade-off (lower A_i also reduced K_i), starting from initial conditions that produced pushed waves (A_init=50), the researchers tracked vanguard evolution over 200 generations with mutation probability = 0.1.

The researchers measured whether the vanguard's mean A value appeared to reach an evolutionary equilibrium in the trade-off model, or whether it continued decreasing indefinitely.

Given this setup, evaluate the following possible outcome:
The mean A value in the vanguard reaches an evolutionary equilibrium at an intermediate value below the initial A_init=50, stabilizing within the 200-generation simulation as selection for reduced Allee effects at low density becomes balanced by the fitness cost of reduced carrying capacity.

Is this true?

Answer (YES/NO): YES